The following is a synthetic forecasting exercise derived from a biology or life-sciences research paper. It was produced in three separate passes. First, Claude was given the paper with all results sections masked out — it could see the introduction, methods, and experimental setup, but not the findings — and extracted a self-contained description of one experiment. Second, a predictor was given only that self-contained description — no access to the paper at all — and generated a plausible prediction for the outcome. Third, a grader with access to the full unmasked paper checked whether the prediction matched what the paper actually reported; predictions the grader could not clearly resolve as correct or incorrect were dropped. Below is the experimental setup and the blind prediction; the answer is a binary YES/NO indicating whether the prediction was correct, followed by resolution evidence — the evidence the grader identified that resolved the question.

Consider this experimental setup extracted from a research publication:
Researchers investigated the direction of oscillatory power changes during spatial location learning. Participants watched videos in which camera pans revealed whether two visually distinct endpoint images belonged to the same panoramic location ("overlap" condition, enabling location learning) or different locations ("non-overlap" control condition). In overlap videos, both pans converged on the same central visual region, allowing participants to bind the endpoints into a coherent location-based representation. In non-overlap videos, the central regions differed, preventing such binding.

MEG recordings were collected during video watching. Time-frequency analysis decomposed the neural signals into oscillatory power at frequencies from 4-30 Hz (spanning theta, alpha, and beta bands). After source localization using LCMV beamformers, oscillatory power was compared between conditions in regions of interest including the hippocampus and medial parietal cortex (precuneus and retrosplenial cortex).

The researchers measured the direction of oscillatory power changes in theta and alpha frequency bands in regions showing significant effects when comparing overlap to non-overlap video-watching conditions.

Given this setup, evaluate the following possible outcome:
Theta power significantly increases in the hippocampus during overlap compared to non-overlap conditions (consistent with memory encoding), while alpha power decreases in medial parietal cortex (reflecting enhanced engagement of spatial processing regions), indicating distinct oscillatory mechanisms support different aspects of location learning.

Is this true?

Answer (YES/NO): NO